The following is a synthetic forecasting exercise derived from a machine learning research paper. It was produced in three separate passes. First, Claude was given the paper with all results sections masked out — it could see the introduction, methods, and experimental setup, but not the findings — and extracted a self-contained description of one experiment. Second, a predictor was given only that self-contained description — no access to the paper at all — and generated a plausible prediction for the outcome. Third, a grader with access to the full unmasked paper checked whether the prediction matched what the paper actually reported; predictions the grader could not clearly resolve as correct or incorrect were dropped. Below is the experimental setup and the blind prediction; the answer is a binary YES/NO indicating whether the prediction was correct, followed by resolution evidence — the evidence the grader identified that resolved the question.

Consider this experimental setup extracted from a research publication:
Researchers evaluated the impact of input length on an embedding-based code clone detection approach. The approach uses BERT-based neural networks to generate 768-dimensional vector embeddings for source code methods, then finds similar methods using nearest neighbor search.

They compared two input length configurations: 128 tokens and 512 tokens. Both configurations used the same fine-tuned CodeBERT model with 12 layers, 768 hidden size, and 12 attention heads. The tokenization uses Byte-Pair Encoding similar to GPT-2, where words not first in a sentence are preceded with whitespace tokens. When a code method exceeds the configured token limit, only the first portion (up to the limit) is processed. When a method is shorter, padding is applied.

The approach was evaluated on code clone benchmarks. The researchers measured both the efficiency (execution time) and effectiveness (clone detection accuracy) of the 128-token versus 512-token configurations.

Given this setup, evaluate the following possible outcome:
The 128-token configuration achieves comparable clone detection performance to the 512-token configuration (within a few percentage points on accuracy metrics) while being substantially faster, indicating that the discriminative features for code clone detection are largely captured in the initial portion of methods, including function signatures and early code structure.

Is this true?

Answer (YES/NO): YES